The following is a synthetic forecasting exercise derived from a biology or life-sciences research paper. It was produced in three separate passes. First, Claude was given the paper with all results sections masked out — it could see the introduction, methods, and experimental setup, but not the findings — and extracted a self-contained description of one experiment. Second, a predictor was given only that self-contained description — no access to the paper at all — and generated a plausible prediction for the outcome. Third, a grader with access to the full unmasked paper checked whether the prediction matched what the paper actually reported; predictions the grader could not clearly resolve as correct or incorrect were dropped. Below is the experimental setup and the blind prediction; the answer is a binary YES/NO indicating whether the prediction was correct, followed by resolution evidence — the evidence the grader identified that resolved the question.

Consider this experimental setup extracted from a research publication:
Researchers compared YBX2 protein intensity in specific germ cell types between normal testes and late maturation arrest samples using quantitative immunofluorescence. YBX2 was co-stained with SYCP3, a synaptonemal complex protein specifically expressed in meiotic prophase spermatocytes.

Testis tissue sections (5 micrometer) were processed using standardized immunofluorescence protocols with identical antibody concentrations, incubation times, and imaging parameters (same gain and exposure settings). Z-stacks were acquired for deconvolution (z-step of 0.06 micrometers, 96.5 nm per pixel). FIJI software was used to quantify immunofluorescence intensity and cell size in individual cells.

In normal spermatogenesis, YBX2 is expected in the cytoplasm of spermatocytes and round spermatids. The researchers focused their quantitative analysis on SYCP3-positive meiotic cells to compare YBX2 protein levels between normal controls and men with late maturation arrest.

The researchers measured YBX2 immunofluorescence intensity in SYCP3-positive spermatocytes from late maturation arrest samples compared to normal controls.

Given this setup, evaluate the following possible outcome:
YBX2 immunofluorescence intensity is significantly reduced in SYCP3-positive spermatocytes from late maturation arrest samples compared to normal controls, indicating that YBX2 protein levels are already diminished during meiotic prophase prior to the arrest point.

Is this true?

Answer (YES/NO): YES